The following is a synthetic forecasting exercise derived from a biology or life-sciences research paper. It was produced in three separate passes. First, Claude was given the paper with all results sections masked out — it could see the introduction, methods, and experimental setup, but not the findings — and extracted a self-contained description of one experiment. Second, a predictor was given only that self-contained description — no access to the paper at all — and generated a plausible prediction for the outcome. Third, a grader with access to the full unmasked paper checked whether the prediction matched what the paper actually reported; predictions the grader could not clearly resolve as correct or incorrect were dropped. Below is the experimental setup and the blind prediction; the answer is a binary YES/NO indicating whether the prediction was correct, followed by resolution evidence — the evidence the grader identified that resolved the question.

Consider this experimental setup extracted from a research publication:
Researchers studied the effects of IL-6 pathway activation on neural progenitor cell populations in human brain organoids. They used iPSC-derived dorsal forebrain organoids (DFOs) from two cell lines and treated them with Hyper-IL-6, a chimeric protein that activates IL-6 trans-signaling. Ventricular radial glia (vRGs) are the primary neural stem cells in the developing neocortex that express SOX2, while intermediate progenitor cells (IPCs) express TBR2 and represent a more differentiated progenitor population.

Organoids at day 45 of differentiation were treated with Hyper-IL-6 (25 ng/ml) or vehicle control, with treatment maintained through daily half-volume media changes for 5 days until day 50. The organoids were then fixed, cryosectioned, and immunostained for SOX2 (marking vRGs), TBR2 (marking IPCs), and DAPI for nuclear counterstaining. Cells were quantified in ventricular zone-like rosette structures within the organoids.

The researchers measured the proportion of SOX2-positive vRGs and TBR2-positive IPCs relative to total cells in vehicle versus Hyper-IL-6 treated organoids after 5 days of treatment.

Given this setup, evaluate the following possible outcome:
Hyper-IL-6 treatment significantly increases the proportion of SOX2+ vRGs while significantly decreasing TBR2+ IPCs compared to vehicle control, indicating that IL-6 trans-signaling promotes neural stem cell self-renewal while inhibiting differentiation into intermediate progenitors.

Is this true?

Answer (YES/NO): NO